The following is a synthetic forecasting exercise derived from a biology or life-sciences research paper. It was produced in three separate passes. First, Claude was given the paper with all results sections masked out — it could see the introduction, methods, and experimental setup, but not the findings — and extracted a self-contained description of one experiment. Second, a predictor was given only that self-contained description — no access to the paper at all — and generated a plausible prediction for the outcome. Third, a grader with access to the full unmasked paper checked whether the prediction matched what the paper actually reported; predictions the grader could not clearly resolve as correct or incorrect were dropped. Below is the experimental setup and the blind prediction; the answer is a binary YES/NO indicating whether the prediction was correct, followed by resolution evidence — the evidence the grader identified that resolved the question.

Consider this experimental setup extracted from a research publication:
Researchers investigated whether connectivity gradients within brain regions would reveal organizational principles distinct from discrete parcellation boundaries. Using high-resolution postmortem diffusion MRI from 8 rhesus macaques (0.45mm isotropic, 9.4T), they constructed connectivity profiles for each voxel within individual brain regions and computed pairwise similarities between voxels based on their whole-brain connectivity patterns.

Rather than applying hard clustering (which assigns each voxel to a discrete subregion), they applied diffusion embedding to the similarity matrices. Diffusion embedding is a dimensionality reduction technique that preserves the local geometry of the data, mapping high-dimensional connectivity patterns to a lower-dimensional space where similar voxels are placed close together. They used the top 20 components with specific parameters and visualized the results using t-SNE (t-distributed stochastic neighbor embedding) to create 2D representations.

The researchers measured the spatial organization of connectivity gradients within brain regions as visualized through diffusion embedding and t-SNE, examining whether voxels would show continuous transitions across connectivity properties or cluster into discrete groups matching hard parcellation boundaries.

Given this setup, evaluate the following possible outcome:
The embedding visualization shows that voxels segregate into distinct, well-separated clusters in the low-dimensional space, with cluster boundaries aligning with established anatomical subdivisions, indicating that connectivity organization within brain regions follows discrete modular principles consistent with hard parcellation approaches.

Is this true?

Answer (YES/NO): YES